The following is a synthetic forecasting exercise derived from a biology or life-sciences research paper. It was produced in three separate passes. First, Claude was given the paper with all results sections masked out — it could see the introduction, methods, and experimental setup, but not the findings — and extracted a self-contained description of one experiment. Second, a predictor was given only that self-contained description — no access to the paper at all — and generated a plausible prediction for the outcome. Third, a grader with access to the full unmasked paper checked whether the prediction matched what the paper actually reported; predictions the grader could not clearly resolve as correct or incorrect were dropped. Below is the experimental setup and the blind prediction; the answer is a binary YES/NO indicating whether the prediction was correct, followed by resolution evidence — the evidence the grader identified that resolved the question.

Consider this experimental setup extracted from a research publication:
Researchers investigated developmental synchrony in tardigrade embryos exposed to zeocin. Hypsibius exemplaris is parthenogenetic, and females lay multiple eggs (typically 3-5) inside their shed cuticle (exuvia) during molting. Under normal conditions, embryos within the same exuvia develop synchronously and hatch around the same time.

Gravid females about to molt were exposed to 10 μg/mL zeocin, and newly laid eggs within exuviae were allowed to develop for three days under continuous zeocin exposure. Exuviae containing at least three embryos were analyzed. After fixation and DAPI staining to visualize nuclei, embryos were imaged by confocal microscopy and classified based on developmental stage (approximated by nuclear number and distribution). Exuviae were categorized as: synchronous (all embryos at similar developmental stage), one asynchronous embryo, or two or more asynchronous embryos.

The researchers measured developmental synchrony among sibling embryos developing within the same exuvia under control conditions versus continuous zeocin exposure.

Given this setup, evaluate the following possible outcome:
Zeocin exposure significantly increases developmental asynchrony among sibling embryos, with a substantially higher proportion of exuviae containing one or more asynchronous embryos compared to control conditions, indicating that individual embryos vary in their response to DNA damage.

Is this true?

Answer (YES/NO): YES